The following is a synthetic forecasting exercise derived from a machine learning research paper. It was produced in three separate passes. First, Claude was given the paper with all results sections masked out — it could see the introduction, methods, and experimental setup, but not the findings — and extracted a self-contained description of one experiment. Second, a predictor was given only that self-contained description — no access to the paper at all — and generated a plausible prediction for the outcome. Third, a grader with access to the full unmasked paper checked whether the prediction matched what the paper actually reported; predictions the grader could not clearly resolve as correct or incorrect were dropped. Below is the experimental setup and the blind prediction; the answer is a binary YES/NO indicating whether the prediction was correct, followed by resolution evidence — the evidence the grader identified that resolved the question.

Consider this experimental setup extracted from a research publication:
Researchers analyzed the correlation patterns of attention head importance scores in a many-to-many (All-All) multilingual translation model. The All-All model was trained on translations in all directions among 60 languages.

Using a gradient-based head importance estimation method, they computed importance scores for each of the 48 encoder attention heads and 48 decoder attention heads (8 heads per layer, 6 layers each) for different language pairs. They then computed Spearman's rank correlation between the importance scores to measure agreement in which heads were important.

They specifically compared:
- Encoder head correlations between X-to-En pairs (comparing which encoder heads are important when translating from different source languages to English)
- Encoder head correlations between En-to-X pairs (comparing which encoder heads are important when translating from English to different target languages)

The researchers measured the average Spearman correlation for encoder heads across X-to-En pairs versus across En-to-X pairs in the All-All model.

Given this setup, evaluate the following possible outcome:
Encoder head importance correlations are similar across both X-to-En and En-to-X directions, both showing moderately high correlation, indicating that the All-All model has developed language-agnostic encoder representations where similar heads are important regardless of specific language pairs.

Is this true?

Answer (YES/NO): NO